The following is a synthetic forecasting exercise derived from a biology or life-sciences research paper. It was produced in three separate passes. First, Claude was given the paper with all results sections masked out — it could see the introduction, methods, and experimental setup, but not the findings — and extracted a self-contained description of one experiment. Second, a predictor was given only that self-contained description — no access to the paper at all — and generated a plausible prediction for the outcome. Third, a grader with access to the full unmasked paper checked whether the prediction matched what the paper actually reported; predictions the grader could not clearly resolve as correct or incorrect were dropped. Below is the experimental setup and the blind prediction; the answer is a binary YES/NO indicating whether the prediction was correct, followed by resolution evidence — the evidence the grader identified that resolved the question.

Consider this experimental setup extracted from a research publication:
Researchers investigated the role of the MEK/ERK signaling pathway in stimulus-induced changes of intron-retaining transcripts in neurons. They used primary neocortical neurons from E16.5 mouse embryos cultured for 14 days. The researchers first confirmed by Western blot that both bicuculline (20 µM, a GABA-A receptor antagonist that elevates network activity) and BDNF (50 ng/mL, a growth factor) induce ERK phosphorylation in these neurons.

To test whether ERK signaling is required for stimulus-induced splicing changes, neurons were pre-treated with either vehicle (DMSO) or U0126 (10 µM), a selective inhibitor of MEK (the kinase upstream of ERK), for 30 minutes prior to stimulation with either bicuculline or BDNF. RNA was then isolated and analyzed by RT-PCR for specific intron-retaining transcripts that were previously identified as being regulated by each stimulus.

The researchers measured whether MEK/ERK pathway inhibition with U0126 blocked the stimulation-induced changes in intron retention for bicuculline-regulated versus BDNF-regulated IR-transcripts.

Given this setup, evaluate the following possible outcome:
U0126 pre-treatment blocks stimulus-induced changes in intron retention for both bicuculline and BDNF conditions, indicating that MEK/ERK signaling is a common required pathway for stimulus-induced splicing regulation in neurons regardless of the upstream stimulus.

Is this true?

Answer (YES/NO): NO